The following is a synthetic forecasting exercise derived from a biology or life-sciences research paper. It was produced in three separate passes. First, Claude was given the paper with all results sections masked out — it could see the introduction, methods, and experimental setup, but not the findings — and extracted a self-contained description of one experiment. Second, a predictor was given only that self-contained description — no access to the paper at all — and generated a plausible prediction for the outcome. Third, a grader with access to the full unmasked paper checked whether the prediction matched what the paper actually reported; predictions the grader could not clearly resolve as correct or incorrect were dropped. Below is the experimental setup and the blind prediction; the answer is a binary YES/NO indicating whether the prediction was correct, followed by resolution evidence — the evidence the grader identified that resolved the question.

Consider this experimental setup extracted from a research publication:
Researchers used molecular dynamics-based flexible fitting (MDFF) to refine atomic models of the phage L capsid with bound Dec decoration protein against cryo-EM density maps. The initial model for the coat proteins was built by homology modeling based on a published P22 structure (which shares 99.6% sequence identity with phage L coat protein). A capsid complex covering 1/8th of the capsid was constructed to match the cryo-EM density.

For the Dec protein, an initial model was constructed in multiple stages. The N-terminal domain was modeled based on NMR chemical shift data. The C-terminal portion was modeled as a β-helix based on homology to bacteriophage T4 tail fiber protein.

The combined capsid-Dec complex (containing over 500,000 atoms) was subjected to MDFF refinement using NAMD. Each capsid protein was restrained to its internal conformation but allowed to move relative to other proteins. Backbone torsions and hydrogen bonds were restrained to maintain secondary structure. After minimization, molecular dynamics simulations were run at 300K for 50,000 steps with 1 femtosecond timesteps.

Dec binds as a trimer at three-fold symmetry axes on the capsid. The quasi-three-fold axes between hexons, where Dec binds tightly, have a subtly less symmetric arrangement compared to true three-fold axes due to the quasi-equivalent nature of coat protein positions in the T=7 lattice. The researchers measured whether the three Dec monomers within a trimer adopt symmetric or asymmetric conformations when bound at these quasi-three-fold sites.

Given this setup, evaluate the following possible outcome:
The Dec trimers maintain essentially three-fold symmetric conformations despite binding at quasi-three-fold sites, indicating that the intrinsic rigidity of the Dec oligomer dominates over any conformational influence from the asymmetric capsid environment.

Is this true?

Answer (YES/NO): NO